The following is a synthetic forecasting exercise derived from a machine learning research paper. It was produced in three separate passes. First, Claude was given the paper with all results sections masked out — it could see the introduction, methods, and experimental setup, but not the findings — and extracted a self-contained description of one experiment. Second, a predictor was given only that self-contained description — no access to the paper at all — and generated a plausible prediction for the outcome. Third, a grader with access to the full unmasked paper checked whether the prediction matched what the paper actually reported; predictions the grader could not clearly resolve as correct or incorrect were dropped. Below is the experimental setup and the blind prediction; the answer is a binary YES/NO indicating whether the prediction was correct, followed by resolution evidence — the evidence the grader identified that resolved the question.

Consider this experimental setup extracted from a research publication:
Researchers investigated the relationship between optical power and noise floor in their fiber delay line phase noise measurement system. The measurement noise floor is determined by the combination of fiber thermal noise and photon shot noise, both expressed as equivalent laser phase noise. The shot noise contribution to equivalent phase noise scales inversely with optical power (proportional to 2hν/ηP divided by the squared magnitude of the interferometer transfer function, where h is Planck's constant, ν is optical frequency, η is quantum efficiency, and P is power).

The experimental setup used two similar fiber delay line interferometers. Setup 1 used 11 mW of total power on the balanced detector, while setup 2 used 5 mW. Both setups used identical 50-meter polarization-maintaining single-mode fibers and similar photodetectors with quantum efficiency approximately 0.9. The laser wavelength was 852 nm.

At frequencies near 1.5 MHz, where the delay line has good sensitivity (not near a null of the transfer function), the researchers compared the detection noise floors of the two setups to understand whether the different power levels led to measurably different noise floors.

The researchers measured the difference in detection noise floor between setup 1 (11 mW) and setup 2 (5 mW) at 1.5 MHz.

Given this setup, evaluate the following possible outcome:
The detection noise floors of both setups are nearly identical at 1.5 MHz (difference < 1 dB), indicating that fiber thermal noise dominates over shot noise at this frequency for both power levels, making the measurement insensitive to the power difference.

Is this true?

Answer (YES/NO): NO